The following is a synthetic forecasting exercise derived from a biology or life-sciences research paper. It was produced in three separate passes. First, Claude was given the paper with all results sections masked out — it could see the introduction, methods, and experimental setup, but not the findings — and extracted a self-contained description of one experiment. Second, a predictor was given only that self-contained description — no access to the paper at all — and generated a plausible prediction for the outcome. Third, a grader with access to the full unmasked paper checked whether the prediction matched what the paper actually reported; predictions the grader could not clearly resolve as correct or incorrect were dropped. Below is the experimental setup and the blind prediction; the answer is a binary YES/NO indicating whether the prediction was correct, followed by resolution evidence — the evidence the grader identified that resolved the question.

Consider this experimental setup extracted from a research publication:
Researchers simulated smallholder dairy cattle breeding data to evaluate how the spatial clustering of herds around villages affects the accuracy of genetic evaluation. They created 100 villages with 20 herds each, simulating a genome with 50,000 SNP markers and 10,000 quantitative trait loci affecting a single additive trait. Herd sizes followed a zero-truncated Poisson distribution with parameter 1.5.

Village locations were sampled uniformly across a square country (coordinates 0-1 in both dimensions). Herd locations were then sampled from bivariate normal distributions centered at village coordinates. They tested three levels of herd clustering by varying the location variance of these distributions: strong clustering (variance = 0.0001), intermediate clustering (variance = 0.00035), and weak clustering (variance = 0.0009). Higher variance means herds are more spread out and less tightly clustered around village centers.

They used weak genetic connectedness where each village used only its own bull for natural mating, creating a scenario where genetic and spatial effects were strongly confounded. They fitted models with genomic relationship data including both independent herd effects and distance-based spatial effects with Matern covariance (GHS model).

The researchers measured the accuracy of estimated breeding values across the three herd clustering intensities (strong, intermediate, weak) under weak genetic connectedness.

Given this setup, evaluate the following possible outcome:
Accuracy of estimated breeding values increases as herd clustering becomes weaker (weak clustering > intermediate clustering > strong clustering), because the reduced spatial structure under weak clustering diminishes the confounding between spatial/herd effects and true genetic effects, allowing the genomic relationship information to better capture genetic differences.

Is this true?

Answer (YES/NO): YES